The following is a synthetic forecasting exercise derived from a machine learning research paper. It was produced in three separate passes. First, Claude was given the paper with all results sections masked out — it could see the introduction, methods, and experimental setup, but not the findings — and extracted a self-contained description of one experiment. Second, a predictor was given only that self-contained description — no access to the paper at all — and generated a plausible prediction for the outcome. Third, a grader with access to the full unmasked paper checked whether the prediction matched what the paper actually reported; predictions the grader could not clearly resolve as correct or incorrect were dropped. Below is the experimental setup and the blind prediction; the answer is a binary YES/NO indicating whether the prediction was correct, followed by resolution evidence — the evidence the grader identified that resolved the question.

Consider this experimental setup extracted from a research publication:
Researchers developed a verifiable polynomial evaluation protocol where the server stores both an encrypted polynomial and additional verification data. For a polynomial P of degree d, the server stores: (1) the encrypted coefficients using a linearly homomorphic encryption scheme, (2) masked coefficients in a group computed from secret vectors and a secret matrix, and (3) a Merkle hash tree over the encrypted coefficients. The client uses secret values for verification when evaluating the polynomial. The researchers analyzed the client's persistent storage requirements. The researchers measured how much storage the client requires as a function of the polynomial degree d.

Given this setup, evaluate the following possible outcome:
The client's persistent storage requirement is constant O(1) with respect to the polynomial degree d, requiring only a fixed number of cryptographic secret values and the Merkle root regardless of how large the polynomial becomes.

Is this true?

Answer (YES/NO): YES